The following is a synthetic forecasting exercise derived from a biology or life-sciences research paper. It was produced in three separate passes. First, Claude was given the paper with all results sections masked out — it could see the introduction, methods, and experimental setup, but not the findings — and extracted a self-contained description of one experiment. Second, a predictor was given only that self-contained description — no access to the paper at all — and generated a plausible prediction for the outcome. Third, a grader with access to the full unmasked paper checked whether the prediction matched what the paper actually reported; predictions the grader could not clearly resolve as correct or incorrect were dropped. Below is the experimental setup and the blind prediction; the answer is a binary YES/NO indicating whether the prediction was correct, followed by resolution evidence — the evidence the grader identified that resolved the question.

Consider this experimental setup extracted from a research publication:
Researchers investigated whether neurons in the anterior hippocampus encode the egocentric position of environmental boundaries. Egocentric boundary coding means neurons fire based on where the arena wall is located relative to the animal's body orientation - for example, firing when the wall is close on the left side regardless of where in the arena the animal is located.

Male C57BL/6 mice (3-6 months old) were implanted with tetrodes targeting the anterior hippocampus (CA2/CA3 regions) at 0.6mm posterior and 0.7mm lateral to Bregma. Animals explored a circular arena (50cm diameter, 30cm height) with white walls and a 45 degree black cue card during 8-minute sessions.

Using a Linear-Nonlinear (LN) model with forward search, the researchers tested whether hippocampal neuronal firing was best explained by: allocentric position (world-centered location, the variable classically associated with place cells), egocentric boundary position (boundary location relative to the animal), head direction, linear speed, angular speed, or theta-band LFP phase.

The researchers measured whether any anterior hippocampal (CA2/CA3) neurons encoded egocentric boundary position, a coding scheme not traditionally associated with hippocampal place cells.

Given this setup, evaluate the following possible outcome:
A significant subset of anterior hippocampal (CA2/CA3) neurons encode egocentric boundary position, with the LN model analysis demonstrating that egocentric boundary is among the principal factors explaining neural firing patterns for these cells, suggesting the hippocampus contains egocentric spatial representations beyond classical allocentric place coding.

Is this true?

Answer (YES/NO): YES